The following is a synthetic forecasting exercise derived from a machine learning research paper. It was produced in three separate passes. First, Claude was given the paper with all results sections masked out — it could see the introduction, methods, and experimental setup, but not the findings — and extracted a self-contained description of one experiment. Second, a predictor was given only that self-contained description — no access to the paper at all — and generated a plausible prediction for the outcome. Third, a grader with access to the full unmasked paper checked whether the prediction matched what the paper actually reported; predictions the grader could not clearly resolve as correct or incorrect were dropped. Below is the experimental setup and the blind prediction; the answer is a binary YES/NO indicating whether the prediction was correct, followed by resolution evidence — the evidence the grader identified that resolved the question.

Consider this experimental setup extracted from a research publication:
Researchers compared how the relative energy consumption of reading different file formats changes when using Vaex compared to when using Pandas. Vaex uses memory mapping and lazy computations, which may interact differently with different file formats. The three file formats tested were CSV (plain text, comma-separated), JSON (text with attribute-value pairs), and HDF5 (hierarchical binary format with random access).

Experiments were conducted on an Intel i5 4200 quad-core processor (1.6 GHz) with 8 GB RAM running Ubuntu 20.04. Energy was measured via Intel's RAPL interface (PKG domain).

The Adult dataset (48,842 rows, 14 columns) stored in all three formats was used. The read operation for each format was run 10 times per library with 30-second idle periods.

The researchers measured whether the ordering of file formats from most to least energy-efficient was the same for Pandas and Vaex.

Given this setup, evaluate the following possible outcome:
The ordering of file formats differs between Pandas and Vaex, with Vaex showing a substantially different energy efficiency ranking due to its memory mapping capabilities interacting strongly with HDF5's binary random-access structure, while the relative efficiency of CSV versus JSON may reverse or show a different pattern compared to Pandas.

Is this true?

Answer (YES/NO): NO